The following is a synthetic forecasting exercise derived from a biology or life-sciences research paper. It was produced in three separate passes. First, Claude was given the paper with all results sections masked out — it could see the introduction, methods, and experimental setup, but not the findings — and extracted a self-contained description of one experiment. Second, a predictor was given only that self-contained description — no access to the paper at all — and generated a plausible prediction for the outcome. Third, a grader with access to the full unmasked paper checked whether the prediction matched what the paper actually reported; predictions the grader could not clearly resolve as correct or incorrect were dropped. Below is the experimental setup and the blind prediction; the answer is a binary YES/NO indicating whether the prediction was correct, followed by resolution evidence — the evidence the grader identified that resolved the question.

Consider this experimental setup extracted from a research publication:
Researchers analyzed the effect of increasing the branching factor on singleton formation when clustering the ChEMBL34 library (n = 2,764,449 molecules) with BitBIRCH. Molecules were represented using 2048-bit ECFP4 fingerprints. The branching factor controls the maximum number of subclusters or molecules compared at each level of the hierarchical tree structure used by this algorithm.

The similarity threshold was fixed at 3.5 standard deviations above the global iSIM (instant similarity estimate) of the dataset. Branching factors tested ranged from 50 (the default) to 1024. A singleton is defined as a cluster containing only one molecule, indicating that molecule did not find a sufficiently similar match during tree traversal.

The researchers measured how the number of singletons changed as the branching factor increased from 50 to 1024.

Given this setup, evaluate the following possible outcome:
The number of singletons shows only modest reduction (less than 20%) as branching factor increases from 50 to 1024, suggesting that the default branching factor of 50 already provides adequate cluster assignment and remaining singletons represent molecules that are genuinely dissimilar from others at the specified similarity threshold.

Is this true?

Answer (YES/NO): NO